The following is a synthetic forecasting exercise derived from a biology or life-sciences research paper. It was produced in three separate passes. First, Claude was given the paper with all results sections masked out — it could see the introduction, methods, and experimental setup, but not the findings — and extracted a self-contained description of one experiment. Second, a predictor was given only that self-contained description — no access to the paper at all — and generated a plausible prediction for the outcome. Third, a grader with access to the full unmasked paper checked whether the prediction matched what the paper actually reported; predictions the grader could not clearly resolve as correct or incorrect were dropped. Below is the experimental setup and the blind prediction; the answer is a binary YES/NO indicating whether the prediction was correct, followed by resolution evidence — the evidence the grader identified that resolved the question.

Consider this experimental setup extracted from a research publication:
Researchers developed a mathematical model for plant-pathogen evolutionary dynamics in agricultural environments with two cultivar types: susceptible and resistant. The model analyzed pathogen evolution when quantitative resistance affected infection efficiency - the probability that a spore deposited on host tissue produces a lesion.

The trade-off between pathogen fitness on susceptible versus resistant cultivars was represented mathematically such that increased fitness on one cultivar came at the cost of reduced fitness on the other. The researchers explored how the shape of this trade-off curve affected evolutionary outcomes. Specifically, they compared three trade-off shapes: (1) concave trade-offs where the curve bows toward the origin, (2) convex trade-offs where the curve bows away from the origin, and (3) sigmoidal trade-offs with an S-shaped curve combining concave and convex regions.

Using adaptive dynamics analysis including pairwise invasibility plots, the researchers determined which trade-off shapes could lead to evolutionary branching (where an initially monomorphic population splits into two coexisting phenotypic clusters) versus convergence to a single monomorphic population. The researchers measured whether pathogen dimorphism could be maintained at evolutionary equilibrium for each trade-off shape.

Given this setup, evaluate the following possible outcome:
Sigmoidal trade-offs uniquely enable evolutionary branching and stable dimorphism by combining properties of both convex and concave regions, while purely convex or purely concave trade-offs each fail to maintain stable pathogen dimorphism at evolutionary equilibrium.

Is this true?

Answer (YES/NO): NO